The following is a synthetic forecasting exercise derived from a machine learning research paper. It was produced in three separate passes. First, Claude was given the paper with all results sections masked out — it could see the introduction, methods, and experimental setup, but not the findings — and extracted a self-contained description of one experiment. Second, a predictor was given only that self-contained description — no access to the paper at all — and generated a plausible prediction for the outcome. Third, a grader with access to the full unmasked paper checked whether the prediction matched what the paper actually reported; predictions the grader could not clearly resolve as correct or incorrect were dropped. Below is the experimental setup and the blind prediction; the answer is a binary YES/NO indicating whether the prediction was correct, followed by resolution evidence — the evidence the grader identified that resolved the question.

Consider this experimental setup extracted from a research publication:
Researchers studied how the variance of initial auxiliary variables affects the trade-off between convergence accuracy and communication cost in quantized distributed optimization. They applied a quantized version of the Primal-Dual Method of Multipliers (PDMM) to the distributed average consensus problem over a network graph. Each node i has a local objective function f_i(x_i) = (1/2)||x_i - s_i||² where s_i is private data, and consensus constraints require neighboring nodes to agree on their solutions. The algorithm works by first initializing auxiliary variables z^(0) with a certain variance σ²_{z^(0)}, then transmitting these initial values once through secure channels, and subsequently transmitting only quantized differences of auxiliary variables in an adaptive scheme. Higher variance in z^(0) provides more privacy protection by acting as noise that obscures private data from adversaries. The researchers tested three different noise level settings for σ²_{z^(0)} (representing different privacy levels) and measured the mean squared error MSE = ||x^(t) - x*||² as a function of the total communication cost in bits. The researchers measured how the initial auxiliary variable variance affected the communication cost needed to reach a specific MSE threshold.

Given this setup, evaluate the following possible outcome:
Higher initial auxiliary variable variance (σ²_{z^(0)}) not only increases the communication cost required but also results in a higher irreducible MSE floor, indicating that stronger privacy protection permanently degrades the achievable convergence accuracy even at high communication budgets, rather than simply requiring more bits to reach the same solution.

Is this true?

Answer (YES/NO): NO